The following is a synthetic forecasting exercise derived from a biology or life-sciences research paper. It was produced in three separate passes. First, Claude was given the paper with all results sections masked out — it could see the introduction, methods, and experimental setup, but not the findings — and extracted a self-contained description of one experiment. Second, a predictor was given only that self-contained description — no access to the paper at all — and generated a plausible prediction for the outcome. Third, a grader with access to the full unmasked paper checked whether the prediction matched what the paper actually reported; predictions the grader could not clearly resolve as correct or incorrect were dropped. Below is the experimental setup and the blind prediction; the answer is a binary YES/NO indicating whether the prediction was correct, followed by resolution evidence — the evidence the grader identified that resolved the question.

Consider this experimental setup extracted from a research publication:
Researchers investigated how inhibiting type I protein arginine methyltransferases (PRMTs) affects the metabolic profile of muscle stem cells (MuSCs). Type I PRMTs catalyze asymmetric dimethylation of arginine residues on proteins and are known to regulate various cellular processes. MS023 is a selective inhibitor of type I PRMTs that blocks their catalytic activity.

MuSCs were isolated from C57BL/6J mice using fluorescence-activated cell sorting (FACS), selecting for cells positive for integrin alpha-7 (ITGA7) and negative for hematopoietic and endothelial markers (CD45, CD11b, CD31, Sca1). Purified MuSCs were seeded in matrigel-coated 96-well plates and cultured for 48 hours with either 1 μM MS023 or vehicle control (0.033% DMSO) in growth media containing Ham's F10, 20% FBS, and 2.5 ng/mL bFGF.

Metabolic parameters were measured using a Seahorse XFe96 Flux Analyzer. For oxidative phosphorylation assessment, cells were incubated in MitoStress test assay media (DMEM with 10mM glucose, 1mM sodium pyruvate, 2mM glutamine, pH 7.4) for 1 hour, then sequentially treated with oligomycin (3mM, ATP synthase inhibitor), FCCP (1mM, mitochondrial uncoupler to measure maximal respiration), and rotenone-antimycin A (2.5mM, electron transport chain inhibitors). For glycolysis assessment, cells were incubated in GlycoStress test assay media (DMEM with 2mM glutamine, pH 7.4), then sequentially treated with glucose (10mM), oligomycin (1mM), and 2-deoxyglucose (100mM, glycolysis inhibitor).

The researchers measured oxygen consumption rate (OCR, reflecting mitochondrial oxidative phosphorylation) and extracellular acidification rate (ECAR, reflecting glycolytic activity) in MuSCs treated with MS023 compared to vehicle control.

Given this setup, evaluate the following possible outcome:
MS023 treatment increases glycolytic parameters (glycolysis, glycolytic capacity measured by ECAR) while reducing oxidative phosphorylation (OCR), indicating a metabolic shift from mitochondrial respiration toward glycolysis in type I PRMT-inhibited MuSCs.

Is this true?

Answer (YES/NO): NO